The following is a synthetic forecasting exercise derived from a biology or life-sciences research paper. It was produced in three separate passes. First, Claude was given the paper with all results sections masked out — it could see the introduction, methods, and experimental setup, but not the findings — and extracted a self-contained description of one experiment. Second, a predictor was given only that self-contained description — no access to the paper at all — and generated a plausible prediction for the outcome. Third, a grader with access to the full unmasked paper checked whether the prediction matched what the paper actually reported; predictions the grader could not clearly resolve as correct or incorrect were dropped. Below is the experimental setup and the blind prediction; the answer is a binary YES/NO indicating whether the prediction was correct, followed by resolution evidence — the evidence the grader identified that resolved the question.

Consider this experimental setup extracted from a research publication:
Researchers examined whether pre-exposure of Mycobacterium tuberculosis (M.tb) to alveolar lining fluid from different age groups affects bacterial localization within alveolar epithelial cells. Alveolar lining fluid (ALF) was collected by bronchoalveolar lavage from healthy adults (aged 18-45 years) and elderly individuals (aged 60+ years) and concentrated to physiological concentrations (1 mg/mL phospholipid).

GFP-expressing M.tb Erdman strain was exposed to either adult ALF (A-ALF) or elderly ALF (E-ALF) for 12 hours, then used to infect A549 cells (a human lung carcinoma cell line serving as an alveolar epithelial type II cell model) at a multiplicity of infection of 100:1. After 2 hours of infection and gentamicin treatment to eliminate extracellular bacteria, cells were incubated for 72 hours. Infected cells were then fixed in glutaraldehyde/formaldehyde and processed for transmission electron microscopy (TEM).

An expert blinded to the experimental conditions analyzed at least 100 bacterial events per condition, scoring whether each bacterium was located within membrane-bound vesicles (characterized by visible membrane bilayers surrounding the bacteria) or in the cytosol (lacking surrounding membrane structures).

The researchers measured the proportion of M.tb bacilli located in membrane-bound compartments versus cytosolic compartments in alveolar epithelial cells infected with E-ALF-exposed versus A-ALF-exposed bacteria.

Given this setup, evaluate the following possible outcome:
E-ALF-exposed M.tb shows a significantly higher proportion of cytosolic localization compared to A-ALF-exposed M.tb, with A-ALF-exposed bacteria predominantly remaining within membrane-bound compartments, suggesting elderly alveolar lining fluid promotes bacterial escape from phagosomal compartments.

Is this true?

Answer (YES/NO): YES